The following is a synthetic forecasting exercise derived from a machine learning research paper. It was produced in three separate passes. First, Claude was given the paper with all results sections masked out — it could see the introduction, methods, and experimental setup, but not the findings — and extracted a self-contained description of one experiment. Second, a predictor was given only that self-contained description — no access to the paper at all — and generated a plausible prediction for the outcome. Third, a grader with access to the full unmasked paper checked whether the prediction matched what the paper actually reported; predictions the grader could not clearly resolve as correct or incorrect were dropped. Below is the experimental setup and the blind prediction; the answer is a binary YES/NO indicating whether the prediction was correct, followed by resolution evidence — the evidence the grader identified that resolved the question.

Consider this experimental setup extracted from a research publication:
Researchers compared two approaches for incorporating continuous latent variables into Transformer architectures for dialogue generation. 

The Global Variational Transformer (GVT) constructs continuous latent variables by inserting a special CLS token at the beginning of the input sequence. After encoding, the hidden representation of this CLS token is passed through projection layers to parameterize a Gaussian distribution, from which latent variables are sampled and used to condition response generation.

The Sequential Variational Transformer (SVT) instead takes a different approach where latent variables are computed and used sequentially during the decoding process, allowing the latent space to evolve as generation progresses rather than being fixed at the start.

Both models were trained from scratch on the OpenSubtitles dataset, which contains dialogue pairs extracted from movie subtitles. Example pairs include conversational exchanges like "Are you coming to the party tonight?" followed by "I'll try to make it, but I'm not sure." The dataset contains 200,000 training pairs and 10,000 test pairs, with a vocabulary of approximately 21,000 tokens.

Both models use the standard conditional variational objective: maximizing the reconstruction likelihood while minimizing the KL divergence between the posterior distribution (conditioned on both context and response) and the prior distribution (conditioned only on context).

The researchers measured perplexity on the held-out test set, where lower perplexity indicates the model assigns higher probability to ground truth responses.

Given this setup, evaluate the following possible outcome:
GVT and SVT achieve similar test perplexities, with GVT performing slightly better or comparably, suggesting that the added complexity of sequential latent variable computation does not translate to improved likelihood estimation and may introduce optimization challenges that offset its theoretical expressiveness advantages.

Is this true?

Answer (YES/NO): NO